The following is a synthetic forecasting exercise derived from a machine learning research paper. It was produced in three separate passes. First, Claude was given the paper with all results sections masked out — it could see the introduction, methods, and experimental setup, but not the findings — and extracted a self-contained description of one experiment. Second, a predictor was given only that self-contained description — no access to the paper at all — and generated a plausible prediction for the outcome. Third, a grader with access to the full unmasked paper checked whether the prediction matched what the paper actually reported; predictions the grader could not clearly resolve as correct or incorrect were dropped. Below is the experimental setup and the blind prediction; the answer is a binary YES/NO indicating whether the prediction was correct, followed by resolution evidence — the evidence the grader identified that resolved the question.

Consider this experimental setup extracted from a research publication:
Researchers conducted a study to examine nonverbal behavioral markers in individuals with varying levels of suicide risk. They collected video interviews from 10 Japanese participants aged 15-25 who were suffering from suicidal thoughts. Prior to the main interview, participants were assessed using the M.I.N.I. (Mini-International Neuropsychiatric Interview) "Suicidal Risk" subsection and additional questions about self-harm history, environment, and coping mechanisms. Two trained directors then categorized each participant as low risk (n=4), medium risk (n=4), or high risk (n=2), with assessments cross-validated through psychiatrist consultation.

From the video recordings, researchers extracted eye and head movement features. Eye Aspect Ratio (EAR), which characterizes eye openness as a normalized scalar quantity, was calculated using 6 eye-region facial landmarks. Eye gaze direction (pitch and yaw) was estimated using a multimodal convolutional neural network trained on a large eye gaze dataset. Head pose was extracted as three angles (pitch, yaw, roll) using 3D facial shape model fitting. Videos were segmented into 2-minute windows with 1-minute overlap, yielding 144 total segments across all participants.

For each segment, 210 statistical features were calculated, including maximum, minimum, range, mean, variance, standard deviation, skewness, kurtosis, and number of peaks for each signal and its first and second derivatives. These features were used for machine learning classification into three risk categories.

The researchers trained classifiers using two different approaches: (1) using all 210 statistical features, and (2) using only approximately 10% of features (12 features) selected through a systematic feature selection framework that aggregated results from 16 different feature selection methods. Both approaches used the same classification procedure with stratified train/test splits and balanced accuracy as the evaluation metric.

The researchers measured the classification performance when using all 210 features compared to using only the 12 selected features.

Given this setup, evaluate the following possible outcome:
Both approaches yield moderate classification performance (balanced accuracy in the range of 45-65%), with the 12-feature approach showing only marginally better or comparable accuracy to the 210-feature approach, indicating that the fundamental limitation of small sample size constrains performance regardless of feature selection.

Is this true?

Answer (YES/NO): NO